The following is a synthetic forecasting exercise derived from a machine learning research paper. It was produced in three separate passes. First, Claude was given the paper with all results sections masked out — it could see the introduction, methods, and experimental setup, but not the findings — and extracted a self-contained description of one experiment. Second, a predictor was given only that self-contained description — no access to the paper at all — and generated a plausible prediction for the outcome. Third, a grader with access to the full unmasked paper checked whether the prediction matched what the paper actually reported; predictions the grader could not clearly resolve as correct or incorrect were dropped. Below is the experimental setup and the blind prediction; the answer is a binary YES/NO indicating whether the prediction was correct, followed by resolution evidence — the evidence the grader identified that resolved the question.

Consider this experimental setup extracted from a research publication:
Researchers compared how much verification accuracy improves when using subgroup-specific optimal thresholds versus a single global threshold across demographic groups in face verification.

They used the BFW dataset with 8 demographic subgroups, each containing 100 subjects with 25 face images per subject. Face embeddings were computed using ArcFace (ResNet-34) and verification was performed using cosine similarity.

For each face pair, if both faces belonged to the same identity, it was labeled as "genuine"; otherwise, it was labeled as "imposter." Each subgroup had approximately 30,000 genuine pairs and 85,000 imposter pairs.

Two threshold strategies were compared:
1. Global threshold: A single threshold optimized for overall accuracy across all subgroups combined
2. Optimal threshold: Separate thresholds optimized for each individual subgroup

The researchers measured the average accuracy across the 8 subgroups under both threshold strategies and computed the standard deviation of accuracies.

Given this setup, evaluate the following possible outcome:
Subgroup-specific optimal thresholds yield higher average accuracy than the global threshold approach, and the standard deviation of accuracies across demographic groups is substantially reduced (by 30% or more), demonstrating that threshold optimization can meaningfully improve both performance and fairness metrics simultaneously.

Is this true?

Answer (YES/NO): NO